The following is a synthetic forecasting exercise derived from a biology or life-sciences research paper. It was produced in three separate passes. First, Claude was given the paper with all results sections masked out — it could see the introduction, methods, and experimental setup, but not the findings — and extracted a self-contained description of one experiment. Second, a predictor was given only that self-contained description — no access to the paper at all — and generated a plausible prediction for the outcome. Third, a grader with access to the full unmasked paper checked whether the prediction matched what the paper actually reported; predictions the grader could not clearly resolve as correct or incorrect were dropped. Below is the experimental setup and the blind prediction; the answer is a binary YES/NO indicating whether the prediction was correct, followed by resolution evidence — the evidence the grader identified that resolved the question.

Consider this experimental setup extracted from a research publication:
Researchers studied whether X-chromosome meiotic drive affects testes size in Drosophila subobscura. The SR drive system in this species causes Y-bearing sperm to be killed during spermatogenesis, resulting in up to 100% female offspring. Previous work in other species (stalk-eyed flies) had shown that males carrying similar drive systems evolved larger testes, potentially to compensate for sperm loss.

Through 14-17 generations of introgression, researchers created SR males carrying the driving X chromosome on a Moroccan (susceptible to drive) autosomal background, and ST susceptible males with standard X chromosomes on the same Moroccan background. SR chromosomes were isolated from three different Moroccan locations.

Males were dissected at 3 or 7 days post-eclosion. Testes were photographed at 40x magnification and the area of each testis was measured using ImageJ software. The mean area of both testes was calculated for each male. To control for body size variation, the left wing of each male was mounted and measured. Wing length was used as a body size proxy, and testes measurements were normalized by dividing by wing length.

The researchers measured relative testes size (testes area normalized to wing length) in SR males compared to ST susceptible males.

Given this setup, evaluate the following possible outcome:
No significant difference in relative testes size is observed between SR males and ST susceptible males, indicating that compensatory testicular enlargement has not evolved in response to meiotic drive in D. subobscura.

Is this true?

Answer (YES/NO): NO